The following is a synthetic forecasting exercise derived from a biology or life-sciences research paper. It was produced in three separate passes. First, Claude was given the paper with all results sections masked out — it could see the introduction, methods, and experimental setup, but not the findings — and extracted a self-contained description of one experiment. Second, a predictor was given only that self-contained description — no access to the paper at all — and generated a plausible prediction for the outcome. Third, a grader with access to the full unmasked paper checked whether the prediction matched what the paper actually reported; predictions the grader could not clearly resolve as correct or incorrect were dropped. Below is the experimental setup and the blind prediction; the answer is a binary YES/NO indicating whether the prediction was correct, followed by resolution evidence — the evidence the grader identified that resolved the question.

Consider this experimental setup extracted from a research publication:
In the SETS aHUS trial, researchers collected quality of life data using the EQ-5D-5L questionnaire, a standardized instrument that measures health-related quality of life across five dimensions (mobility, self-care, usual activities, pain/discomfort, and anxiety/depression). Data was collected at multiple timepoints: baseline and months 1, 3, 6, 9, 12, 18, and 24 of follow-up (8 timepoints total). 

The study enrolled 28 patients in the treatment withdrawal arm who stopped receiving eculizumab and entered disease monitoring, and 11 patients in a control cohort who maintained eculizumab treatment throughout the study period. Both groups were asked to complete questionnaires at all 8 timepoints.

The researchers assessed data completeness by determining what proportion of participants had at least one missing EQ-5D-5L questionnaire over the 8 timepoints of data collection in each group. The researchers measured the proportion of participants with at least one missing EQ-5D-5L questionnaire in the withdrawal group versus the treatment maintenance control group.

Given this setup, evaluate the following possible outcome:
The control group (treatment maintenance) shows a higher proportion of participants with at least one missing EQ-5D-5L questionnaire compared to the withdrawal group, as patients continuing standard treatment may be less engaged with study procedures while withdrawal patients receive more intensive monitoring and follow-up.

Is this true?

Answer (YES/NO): YES